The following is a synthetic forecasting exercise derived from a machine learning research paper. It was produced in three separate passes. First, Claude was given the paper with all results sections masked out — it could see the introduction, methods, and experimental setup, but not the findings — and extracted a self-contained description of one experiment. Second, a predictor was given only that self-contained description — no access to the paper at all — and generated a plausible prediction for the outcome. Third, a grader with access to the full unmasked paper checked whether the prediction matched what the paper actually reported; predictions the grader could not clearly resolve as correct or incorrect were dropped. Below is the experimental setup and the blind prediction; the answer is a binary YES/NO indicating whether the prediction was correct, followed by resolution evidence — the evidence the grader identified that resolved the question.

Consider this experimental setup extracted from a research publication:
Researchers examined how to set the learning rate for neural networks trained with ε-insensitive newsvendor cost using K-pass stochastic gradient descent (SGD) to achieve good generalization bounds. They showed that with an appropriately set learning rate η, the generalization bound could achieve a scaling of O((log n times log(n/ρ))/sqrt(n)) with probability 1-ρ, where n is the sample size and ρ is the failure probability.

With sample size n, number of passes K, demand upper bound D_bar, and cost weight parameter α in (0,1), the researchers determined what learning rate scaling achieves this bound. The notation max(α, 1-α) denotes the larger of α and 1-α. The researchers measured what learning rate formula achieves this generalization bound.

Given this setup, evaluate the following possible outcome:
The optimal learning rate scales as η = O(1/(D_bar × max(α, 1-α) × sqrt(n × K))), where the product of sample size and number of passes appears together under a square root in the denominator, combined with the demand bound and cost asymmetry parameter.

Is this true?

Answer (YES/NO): NO